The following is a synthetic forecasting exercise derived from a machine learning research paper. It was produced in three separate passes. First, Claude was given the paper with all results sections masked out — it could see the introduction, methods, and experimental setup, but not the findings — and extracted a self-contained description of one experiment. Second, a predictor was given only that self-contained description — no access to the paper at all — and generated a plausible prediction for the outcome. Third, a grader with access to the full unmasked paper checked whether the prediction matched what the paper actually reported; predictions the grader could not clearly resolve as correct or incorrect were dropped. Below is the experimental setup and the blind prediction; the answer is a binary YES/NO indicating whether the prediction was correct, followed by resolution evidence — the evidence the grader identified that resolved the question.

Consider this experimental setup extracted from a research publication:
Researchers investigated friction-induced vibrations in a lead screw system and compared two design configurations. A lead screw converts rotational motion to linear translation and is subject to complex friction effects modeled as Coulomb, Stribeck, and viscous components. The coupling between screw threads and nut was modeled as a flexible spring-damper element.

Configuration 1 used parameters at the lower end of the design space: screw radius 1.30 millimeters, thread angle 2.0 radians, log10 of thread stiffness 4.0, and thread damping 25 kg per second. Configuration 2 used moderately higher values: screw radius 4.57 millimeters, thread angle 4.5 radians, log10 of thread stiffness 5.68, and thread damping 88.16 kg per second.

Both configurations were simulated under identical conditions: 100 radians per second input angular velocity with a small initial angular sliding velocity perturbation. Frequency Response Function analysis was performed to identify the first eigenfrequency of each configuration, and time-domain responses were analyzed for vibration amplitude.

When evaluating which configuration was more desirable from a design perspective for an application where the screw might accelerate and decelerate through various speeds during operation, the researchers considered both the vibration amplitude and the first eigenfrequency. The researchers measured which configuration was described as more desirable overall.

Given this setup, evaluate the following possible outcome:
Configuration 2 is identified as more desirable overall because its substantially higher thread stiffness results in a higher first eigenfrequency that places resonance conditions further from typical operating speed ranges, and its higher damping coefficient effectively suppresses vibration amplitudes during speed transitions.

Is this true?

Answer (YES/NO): NO